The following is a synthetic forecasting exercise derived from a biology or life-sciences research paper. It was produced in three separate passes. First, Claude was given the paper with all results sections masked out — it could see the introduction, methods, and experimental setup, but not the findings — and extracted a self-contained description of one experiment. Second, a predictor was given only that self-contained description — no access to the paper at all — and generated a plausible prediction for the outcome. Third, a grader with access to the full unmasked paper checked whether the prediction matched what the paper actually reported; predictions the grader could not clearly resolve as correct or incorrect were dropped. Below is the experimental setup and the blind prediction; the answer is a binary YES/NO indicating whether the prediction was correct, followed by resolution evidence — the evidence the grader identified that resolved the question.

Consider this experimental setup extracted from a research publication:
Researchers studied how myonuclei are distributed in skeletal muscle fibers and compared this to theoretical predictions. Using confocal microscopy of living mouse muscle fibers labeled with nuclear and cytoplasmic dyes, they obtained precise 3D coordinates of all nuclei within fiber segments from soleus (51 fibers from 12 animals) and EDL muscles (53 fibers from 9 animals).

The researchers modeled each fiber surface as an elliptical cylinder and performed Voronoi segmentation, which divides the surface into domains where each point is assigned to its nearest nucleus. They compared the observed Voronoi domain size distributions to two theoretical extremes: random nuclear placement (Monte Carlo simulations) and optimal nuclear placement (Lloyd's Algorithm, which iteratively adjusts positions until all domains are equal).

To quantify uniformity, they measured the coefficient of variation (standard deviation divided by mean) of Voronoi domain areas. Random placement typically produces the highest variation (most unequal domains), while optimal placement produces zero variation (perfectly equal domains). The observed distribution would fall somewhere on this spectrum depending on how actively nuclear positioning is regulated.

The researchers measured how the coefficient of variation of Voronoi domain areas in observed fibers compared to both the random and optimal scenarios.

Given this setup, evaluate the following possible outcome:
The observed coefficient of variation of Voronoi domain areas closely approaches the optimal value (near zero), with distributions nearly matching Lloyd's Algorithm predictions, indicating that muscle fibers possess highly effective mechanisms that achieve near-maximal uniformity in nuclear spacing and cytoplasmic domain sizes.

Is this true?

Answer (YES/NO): NO